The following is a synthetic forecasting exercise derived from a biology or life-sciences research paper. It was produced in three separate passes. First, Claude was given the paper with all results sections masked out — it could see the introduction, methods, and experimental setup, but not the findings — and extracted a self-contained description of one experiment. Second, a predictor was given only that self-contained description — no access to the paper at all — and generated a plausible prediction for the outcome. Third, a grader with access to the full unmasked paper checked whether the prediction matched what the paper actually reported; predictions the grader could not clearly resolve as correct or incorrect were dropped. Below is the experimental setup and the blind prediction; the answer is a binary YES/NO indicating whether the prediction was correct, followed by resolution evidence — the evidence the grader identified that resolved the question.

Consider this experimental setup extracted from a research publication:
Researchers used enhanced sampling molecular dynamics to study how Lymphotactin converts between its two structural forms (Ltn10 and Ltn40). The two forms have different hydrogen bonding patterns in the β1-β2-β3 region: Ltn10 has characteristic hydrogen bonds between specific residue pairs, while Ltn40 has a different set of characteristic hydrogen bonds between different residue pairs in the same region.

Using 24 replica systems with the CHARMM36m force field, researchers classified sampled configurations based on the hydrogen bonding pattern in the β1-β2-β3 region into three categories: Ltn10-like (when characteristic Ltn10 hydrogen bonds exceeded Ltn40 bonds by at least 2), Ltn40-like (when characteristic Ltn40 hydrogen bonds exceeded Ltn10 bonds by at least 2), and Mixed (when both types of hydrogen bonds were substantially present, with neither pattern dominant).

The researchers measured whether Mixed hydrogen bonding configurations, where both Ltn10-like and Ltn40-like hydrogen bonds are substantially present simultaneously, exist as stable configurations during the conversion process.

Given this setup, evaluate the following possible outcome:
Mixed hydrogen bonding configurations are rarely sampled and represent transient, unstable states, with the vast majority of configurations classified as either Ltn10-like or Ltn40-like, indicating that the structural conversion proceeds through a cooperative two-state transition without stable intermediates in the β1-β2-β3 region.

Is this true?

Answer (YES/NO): NO